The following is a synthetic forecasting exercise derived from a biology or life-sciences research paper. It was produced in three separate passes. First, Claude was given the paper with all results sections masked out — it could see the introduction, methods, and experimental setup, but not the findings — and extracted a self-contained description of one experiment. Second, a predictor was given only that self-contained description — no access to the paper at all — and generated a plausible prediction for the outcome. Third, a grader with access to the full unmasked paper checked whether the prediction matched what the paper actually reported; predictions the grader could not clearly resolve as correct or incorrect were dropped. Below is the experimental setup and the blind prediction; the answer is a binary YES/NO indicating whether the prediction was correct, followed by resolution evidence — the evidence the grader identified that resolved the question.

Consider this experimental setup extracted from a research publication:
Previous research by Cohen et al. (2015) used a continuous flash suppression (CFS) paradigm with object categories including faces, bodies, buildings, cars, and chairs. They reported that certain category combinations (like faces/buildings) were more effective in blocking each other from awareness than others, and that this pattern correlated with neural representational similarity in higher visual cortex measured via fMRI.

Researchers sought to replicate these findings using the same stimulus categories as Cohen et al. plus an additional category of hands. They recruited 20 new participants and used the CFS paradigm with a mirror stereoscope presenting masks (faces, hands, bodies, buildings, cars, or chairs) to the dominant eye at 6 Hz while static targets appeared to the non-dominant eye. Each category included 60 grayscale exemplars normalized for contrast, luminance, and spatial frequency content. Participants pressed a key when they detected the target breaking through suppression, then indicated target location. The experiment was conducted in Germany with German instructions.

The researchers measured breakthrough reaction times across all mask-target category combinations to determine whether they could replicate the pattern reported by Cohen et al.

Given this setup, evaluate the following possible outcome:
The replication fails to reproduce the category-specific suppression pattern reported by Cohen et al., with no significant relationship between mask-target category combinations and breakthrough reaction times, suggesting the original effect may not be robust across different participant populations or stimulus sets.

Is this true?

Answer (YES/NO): NO